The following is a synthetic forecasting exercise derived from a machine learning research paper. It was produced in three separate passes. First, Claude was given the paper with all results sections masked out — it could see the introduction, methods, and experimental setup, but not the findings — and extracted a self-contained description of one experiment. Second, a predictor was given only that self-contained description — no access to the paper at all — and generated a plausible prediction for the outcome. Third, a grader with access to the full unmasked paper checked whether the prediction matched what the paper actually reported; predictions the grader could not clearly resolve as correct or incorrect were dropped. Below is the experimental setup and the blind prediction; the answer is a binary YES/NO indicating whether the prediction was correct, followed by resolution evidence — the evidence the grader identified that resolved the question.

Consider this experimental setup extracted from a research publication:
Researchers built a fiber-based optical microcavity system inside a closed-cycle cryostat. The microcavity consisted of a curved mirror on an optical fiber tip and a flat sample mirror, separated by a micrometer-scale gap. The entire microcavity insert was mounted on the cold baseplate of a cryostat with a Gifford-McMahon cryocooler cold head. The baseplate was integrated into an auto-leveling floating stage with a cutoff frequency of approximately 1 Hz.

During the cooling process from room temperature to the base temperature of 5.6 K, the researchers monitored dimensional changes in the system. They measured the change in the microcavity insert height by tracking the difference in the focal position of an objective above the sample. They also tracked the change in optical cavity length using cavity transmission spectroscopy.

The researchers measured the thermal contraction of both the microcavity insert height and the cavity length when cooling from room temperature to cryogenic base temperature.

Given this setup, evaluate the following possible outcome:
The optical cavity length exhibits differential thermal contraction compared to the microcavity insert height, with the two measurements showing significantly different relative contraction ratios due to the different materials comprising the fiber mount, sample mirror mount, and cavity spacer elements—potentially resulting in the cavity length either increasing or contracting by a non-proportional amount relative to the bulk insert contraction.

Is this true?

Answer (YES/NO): YES